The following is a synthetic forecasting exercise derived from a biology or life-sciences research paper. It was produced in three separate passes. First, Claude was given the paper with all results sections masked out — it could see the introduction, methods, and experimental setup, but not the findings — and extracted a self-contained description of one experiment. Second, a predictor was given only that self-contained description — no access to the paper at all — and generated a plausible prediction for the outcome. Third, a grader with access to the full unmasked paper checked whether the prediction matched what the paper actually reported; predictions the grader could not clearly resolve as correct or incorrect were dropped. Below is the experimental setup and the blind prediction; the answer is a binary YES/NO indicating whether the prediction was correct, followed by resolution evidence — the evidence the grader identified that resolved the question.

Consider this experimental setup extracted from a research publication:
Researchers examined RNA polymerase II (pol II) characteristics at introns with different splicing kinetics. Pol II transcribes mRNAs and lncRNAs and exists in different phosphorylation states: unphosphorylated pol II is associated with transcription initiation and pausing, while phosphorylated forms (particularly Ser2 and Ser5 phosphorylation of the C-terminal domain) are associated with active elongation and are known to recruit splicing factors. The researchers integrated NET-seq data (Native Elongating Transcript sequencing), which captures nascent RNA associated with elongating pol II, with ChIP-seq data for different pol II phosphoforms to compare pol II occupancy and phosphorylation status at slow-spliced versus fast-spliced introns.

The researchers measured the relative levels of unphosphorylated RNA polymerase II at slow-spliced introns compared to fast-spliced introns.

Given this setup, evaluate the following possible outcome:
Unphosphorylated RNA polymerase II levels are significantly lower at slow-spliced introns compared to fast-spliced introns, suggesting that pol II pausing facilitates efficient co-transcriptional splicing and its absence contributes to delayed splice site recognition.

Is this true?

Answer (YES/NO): NO